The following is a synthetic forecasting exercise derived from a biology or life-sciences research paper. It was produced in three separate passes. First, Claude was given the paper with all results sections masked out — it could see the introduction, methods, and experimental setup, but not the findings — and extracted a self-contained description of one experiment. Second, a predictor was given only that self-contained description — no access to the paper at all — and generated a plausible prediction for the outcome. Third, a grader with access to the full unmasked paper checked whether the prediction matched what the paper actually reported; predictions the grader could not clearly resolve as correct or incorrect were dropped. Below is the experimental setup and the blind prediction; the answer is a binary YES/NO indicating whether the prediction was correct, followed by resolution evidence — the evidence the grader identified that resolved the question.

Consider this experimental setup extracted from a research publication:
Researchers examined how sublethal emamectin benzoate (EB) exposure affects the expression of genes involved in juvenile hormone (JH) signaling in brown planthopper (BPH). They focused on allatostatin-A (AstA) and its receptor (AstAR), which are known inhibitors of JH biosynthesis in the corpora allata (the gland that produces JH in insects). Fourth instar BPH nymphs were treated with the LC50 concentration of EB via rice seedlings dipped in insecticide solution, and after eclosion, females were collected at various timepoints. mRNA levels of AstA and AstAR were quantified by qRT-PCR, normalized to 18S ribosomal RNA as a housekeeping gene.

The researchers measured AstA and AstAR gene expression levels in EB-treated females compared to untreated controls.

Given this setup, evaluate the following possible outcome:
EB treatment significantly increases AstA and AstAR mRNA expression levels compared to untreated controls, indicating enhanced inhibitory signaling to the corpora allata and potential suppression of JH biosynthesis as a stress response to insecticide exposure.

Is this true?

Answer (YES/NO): NO